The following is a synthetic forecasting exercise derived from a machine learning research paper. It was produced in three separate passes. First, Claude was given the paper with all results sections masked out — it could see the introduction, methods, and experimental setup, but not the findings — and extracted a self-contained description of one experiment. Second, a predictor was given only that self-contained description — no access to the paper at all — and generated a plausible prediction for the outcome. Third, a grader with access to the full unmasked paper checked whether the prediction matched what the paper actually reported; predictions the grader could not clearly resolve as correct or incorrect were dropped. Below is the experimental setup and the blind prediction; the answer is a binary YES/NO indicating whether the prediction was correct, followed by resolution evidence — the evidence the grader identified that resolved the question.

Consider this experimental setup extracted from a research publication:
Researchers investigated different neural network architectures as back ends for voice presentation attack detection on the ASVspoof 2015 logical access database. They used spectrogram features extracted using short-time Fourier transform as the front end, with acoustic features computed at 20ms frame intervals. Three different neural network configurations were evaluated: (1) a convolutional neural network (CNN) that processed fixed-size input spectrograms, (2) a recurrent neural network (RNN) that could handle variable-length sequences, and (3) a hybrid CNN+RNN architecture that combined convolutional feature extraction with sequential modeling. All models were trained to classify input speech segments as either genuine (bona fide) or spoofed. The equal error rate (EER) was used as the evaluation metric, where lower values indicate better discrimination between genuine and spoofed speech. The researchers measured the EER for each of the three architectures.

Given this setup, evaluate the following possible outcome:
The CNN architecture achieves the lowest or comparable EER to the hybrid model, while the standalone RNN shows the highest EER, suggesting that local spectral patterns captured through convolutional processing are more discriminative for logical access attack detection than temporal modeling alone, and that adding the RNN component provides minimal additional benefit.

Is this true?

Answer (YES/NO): NO